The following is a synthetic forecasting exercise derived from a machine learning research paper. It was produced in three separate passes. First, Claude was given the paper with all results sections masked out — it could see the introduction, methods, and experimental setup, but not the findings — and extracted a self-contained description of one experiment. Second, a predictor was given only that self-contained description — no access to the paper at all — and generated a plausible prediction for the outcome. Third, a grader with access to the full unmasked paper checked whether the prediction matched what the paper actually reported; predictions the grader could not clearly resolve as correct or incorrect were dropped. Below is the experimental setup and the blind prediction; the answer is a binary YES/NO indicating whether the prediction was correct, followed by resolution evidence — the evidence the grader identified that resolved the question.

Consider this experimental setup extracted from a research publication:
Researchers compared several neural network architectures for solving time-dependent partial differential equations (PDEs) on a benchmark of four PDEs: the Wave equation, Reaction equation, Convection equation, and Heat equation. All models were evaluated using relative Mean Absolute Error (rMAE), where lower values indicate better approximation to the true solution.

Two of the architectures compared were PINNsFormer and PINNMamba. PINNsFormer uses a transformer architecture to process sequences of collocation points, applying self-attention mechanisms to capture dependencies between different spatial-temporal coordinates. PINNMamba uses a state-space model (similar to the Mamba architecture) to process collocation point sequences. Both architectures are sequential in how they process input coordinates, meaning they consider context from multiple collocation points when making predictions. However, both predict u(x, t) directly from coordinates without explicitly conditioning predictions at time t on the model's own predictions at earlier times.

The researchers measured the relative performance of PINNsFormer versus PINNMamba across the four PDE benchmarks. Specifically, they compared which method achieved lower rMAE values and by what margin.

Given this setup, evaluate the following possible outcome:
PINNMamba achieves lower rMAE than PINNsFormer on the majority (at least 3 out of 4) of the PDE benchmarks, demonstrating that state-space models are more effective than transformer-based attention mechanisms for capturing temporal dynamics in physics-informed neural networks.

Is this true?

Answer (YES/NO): YES